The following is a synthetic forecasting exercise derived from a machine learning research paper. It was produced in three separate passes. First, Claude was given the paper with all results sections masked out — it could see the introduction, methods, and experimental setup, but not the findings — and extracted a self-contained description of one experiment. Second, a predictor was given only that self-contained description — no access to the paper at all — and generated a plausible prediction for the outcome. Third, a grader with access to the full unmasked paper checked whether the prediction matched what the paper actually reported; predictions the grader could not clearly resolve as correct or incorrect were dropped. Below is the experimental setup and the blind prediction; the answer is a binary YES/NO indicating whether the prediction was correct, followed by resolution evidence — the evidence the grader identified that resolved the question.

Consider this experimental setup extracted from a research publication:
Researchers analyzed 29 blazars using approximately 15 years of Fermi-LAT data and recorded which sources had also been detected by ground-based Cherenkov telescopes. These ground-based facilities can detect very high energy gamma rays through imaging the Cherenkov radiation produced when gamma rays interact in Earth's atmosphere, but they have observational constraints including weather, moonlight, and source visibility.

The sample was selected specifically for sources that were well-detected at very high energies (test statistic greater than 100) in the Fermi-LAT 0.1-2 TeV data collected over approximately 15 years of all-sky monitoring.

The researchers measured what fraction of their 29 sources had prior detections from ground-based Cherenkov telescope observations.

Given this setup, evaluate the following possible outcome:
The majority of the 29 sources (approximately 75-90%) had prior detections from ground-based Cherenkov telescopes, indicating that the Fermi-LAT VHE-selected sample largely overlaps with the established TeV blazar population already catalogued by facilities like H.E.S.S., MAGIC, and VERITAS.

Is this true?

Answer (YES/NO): YES